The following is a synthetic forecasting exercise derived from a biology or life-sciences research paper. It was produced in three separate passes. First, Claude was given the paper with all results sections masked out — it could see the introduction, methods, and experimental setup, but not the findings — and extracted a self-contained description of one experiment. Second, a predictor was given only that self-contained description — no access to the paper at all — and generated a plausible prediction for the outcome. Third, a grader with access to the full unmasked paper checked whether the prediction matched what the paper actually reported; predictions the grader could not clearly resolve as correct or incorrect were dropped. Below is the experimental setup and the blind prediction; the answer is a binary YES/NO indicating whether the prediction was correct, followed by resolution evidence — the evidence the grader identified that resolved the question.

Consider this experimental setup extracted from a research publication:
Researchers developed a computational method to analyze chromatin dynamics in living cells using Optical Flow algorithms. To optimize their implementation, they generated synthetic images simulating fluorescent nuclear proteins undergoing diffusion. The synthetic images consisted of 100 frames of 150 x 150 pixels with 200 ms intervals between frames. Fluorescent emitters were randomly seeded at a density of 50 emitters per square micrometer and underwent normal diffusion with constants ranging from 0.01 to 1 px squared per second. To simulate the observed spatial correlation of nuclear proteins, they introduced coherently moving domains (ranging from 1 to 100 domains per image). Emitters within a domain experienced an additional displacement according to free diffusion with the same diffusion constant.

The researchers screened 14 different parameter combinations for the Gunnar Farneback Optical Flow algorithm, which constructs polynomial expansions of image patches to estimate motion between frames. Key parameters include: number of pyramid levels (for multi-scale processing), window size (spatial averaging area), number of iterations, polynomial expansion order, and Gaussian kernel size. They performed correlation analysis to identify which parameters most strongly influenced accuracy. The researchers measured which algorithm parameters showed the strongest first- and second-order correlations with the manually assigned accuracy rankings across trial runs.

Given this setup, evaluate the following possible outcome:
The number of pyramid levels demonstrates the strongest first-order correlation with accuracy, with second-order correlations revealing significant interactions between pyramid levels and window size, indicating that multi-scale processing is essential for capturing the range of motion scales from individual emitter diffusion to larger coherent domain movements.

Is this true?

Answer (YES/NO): NO